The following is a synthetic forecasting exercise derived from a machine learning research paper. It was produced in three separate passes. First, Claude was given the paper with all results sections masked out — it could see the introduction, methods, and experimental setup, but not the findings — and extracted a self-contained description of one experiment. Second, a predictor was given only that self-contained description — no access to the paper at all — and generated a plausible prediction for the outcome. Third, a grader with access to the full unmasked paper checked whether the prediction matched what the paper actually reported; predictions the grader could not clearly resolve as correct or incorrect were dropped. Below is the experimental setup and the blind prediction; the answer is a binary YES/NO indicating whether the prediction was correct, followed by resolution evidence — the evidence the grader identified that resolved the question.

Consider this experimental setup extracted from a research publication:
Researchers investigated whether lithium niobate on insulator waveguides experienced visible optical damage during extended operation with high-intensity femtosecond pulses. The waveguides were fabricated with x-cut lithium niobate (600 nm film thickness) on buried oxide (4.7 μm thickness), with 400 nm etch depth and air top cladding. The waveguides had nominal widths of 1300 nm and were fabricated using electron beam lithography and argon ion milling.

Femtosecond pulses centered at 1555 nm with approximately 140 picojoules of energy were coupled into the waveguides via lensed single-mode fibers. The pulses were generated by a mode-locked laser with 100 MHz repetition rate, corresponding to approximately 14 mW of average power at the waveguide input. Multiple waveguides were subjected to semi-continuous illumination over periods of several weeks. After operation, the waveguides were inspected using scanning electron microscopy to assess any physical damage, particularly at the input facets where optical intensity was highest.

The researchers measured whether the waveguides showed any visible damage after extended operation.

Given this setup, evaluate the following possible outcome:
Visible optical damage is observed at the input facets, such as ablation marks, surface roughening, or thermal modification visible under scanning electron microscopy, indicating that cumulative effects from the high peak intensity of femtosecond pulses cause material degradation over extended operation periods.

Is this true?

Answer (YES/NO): NO